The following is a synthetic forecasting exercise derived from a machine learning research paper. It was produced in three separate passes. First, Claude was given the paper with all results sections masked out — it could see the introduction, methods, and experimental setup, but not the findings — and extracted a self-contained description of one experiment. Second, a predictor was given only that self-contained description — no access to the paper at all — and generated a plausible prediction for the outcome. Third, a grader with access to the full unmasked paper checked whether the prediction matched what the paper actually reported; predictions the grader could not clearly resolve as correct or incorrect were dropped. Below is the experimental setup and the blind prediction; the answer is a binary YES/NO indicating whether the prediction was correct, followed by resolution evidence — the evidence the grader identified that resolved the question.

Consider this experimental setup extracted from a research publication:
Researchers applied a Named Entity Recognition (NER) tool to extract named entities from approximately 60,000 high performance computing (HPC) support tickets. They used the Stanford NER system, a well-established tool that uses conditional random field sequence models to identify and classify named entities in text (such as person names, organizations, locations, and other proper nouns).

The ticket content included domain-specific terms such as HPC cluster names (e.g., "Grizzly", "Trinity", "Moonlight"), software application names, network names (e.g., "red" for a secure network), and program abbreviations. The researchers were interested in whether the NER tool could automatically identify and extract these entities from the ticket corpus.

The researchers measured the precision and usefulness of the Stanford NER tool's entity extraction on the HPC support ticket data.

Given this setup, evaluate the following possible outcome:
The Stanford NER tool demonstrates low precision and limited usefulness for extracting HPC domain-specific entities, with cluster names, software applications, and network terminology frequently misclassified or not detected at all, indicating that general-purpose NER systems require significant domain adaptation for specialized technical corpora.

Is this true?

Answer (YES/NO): NO